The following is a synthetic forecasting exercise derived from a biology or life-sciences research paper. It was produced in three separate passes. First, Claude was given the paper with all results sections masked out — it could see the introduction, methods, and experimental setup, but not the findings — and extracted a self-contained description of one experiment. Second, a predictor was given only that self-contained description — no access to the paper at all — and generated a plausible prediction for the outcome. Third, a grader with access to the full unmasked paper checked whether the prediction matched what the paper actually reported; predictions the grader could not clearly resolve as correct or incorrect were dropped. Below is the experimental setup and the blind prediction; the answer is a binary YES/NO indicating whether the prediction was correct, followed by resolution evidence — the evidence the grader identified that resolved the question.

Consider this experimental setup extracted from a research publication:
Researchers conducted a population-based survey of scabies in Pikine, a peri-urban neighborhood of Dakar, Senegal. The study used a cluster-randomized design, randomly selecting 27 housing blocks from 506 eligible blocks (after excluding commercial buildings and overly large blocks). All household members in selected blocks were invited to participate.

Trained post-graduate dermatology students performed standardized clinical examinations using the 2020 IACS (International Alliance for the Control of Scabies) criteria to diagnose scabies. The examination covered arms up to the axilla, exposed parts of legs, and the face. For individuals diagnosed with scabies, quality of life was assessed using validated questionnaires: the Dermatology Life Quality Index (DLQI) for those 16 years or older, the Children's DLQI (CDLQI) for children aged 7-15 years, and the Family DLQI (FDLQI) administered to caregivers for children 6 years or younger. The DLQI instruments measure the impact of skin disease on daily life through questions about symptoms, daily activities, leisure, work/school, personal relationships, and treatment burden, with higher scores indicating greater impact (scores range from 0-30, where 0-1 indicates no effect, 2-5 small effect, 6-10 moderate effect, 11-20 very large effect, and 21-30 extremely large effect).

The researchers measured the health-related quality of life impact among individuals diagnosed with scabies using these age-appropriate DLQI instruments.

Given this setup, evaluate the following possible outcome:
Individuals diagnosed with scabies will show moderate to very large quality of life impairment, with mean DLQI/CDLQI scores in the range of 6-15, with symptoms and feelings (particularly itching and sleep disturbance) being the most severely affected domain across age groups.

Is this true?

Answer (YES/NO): NO